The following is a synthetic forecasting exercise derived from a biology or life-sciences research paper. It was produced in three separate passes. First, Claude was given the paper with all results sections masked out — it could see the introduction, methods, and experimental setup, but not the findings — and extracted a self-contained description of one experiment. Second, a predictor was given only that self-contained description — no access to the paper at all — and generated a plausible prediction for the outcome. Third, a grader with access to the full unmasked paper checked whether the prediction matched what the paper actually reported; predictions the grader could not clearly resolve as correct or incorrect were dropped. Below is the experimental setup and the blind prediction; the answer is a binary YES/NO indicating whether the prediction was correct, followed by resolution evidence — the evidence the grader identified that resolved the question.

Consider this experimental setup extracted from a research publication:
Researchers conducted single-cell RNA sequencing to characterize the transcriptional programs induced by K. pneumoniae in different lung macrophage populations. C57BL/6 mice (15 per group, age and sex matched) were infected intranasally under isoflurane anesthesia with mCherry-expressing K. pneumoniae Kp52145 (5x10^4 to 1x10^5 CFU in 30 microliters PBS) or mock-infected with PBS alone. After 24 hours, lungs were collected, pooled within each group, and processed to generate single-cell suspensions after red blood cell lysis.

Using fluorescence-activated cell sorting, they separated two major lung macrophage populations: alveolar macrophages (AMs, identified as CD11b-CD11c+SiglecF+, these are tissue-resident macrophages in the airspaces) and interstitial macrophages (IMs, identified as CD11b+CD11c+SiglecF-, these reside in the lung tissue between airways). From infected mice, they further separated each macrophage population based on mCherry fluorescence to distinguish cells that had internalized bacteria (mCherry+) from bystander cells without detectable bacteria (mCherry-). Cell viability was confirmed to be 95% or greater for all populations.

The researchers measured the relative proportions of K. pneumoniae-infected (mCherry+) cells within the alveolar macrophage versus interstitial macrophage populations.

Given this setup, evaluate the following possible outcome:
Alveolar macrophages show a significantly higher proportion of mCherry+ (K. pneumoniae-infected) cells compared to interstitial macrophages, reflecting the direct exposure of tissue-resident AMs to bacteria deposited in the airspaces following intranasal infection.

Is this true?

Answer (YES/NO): NO